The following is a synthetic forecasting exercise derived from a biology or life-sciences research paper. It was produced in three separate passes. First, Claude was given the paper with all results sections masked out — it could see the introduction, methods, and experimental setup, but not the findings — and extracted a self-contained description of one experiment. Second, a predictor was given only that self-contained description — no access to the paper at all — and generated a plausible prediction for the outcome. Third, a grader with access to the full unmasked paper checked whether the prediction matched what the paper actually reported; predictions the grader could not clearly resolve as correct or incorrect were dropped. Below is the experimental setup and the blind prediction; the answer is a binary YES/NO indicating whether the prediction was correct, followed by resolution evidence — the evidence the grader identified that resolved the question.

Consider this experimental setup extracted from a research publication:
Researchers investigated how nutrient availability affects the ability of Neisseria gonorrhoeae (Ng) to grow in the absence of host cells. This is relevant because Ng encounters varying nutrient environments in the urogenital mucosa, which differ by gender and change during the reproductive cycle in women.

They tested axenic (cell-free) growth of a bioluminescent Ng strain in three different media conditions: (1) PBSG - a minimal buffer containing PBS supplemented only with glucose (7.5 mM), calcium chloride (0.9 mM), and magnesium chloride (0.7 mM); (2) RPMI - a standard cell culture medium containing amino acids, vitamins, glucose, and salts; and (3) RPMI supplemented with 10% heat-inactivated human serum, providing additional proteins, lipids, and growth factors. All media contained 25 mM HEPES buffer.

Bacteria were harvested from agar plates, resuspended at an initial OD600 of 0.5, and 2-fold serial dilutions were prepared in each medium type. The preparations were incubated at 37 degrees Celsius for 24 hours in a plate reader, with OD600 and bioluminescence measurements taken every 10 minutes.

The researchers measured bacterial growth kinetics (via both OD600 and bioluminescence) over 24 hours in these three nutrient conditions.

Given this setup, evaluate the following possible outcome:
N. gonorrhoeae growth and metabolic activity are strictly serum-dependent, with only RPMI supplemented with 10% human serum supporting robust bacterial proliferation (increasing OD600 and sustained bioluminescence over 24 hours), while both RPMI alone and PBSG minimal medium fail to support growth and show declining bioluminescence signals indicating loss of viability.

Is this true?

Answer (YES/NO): NO